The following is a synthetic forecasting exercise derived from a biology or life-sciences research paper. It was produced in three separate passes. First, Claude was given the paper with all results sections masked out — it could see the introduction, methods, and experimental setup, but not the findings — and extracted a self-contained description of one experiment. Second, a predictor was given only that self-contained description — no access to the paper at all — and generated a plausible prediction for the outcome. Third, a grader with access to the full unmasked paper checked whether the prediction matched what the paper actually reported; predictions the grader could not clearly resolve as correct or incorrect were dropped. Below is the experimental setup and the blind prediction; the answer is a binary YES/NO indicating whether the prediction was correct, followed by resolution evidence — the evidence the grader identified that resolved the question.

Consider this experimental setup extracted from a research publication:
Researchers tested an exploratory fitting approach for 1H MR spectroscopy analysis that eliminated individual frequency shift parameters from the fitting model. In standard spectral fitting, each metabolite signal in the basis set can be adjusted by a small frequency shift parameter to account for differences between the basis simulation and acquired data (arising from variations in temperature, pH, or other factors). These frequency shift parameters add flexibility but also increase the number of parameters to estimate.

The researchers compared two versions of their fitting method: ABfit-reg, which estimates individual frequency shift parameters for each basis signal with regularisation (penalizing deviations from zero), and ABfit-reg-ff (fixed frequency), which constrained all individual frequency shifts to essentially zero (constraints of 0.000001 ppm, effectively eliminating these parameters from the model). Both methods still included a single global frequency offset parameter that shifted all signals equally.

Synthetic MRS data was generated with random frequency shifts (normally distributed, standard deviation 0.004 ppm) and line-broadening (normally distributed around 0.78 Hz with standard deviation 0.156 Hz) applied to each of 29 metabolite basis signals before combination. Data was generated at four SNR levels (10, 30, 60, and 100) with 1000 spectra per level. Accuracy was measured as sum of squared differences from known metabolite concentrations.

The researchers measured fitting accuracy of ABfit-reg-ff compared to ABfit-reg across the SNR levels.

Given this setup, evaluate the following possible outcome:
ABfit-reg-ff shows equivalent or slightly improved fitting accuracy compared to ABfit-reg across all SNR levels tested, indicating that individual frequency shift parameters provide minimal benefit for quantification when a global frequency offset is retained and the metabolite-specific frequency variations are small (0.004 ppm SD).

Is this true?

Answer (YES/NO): NO